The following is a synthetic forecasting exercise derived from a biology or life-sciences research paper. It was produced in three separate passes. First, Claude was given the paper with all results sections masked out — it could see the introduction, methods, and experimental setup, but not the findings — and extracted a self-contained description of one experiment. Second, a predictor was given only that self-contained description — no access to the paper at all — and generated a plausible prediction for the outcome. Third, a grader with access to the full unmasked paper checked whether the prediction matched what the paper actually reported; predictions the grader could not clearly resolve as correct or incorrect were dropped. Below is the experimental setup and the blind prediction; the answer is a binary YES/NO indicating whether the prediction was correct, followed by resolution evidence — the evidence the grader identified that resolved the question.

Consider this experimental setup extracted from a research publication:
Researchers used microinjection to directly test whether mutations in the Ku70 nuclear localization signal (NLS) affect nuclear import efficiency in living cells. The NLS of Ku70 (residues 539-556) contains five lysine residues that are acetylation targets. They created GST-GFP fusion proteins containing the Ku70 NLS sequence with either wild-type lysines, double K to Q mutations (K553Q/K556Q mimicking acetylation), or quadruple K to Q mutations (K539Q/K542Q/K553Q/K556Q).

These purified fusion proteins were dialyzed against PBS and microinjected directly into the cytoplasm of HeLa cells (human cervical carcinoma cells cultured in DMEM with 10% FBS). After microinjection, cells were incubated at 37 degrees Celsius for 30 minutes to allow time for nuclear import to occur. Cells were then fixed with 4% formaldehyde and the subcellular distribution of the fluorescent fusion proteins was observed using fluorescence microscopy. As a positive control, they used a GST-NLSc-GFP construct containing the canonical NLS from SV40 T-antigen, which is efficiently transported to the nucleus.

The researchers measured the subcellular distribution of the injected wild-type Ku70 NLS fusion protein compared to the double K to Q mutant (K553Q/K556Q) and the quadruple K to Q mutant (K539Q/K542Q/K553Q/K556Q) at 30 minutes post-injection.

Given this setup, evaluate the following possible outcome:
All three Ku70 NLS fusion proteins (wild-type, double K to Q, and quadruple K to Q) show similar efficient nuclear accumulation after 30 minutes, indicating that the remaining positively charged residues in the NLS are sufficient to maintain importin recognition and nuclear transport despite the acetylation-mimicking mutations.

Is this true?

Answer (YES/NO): NO